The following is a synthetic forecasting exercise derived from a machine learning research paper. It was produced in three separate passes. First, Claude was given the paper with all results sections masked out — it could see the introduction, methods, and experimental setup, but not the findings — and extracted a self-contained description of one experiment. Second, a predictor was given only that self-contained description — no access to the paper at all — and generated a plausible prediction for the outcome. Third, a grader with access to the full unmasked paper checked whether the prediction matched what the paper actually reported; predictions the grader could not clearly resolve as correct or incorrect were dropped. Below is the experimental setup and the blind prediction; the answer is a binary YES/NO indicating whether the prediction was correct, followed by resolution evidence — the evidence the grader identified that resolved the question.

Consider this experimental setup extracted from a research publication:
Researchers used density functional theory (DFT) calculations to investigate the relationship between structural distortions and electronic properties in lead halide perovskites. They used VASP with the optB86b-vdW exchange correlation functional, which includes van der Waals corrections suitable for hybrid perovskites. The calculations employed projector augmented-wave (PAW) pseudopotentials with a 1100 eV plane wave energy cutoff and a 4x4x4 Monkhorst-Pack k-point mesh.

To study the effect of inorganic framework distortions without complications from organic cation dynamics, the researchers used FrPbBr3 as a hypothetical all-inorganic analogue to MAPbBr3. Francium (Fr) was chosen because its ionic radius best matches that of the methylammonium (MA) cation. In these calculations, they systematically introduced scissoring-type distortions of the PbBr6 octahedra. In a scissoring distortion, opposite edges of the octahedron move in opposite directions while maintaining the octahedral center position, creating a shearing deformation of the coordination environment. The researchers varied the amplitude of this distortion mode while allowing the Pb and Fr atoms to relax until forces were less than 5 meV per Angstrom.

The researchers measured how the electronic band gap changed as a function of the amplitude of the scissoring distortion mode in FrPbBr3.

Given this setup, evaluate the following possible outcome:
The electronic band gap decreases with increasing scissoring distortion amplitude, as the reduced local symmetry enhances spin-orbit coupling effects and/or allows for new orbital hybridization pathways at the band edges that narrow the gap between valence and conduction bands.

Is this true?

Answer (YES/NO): NO